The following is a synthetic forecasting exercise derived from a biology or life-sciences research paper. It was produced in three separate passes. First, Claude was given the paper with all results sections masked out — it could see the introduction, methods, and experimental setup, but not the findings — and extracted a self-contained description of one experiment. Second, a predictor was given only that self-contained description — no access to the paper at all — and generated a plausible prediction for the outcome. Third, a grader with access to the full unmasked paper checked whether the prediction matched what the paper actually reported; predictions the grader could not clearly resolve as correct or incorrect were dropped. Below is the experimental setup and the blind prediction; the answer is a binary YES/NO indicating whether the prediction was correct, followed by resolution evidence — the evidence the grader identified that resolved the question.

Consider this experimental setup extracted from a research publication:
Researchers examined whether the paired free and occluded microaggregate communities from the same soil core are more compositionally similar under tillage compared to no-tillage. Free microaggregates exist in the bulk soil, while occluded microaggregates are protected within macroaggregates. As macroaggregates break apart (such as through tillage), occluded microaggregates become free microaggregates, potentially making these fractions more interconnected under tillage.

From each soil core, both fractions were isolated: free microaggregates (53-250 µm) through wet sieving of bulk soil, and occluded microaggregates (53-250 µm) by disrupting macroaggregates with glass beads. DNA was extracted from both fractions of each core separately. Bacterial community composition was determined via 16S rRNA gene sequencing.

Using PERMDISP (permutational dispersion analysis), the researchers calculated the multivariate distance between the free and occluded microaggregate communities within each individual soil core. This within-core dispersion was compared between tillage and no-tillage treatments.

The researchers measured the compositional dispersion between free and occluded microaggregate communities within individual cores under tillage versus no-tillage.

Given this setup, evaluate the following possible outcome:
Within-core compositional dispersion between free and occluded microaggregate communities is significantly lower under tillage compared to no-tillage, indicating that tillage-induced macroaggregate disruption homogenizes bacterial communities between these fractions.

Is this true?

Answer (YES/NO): NO